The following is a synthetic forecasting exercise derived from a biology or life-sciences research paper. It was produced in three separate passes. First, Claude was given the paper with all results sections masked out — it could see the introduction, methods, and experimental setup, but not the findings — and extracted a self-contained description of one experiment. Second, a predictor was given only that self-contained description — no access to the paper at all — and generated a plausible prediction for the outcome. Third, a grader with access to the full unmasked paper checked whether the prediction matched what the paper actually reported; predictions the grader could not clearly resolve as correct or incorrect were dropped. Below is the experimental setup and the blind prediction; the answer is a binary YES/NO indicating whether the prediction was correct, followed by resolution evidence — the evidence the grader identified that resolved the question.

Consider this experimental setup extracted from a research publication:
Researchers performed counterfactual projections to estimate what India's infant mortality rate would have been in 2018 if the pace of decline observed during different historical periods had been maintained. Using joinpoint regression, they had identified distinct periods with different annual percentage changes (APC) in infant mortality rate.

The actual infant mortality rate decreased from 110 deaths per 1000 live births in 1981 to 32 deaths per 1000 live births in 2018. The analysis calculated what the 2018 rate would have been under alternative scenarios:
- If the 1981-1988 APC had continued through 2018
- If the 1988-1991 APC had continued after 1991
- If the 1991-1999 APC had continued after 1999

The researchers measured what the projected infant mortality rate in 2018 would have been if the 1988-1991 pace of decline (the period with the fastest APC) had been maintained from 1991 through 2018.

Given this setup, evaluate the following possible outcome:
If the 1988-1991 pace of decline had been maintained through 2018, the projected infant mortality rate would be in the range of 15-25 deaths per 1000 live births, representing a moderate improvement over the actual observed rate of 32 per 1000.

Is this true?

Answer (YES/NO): YES